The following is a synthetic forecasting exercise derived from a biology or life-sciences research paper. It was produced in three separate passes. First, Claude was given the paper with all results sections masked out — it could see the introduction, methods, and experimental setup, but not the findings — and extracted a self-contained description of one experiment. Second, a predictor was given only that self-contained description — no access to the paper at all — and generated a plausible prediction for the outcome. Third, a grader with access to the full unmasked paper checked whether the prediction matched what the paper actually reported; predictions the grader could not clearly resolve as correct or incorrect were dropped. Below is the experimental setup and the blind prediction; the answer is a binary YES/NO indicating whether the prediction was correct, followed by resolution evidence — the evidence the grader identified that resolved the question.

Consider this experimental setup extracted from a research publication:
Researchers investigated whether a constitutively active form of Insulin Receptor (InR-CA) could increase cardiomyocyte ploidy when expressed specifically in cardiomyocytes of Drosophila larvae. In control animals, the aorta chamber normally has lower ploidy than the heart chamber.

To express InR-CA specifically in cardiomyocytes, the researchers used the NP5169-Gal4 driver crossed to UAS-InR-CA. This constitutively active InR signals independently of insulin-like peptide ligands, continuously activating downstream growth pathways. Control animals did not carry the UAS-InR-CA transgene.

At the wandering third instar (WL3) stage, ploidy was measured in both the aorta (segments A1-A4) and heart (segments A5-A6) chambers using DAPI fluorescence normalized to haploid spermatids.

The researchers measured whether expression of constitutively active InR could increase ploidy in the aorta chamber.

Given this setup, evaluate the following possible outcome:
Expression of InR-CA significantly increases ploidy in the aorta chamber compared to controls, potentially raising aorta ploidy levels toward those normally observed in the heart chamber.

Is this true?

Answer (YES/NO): NO